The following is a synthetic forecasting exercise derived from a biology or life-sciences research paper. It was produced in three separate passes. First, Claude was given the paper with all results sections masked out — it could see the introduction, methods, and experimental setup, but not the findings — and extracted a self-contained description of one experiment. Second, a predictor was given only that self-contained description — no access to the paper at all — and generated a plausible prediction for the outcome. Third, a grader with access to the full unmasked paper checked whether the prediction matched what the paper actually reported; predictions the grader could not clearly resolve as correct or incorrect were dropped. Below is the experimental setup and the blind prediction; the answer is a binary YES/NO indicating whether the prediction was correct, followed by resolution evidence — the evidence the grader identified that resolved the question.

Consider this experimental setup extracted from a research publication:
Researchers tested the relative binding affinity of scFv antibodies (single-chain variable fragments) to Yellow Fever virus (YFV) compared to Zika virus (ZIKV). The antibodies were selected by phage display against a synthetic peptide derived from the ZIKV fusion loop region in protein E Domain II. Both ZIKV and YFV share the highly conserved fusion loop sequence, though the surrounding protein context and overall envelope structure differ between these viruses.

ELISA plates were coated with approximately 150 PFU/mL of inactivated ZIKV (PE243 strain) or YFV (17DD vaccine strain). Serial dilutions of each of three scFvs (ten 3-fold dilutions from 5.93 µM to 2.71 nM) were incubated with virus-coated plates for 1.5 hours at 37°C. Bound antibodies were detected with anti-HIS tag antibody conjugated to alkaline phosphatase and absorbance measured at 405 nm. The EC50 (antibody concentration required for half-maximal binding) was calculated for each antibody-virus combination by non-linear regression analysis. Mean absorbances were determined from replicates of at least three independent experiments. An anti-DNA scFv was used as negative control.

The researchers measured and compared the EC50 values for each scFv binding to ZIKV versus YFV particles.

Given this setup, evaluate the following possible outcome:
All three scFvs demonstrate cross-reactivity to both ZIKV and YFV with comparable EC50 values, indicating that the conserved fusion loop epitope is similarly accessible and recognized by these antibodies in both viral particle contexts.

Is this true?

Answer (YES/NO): NO